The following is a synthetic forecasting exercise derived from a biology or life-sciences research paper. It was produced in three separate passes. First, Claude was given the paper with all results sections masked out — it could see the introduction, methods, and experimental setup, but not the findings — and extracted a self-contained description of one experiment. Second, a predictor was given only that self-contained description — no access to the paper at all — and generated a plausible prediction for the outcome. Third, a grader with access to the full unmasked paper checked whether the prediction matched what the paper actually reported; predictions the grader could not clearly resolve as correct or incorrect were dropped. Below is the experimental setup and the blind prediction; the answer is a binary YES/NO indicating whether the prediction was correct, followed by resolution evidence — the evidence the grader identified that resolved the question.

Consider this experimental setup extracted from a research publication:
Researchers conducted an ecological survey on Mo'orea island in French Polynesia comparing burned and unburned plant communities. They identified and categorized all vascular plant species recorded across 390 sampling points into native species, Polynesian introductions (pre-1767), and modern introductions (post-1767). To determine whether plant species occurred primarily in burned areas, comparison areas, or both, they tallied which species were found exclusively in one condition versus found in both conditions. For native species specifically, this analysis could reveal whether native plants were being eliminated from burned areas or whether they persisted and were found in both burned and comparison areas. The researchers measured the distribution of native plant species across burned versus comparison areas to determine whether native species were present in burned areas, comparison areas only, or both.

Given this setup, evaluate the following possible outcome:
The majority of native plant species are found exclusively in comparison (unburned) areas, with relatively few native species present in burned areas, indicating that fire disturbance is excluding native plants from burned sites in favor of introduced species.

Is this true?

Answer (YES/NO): NO